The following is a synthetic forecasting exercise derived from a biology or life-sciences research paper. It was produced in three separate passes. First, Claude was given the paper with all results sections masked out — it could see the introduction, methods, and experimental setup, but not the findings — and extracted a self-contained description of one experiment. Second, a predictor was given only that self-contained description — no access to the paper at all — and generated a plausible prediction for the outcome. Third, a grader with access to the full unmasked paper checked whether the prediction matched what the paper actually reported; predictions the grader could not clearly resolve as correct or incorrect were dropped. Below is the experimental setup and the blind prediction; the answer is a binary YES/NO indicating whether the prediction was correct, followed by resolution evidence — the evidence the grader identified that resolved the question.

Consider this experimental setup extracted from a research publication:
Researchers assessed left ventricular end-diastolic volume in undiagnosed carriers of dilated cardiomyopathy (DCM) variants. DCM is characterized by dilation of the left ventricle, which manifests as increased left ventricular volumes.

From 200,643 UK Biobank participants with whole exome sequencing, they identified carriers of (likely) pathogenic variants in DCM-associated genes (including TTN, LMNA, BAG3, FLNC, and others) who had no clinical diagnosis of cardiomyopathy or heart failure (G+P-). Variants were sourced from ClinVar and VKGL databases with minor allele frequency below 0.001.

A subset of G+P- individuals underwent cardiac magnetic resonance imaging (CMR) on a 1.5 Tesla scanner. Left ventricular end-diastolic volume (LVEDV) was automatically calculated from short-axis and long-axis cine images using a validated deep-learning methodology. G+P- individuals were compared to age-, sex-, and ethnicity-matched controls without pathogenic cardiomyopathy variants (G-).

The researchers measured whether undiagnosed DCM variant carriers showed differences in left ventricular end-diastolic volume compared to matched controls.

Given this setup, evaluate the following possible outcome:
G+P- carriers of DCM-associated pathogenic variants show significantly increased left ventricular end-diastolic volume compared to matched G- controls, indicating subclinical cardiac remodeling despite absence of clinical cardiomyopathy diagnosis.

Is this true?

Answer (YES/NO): NO